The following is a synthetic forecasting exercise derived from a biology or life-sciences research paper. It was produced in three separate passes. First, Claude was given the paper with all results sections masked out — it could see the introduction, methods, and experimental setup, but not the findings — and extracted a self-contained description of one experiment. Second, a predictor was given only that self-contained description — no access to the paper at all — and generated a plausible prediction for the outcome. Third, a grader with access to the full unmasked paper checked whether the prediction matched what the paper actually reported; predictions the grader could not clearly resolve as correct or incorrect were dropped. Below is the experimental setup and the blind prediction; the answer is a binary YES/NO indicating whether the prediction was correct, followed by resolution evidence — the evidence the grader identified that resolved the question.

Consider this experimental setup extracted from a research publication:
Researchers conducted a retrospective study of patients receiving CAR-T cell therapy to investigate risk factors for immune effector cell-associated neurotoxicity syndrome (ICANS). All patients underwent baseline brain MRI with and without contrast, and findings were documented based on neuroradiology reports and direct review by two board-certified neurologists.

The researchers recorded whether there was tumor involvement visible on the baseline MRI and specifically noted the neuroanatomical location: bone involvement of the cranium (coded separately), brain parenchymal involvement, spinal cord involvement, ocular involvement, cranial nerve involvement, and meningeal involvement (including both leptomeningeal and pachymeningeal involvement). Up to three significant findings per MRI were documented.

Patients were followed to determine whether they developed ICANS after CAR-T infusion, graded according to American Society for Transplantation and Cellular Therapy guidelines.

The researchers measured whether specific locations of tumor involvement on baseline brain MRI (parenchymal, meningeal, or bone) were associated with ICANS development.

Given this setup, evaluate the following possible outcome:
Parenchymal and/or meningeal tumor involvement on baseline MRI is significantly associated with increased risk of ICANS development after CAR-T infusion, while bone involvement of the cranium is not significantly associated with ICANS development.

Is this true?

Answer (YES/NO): NO